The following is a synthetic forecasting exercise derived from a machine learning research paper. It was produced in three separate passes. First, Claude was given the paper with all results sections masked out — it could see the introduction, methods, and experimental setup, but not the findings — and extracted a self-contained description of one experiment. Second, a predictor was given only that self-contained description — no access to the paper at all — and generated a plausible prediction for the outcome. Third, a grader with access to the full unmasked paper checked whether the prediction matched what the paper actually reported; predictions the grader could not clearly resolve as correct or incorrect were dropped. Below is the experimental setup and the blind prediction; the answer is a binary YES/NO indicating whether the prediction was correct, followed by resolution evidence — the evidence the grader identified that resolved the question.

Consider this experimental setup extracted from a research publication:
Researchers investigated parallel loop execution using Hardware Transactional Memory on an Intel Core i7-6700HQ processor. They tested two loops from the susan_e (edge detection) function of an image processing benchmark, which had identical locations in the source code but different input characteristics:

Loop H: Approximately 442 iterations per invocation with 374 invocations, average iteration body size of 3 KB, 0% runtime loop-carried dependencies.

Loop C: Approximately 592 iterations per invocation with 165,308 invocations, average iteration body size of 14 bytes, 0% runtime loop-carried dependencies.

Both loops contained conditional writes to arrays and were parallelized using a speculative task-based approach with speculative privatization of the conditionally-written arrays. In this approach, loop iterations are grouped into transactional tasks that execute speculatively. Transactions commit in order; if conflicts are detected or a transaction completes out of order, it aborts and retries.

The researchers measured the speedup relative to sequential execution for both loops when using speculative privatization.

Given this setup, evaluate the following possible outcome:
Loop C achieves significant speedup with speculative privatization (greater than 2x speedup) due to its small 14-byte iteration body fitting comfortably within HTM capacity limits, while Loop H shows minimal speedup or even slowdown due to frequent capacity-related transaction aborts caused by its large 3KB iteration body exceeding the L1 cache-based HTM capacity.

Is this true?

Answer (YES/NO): NO